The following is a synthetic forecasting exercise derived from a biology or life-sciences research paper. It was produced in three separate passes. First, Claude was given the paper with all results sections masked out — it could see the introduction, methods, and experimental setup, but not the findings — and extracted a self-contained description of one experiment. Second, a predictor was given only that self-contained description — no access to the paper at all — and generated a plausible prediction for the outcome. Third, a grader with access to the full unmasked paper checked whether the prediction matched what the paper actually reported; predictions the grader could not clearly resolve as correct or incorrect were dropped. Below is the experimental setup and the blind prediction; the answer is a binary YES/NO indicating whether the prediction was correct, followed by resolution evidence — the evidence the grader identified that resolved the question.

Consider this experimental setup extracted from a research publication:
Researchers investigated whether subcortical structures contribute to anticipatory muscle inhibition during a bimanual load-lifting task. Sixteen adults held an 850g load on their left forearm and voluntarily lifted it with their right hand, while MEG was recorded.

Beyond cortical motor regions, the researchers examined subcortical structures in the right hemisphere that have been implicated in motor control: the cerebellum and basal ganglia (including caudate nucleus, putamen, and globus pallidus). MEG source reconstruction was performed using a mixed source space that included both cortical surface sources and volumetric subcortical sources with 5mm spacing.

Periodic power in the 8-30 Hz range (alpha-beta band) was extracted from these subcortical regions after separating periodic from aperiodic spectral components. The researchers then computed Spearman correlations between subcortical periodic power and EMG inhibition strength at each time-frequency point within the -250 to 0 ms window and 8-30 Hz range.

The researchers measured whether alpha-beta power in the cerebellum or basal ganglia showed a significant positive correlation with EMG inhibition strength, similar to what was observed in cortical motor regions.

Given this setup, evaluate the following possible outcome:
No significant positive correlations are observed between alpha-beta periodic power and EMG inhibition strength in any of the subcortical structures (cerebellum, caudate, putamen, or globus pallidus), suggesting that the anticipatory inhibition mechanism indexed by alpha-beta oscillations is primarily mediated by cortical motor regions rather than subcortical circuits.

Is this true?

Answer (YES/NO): YES